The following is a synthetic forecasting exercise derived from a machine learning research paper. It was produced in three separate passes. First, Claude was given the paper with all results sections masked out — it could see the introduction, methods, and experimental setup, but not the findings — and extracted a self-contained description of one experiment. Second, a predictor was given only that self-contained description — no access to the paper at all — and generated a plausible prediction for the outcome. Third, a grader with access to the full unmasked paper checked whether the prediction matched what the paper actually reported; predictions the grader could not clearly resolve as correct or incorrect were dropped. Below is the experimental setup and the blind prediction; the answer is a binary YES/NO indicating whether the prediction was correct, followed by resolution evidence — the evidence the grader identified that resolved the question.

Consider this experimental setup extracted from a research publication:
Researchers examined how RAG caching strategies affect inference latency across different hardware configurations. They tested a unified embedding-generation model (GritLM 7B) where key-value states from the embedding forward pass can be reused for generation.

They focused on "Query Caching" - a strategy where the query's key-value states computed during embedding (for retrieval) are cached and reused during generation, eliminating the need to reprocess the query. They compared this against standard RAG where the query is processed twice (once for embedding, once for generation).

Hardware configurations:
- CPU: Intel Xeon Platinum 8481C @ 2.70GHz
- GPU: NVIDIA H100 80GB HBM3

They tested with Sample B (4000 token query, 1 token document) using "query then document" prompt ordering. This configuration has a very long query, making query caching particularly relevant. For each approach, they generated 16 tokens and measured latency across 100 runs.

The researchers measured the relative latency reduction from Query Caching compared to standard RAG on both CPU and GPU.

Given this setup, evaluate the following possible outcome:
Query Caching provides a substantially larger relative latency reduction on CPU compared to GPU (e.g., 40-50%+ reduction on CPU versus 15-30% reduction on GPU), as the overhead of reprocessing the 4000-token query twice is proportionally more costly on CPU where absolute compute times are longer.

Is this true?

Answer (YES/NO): NO